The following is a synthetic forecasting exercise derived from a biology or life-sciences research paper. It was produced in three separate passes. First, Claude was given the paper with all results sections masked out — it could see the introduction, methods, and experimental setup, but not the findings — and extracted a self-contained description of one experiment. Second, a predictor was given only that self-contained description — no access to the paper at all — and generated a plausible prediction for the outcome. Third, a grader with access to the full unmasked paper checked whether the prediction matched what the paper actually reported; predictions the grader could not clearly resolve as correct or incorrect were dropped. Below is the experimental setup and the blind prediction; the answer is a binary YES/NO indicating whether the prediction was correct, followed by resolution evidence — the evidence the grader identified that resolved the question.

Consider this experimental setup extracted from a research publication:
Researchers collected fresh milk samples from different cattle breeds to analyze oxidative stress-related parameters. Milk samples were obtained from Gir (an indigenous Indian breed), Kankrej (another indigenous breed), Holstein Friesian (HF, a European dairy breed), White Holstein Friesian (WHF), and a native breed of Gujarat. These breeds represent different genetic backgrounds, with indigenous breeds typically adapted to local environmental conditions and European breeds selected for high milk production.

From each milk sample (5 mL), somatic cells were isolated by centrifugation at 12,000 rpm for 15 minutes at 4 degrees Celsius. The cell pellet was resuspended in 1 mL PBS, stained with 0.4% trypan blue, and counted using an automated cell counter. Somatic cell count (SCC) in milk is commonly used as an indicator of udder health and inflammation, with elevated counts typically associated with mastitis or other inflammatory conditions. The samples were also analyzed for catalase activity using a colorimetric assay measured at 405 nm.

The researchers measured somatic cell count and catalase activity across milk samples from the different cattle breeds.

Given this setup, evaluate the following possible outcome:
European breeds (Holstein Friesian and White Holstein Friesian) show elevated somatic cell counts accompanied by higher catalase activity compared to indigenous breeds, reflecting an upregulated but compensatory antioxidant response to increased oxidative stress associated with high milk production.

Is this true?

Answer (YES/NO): NO